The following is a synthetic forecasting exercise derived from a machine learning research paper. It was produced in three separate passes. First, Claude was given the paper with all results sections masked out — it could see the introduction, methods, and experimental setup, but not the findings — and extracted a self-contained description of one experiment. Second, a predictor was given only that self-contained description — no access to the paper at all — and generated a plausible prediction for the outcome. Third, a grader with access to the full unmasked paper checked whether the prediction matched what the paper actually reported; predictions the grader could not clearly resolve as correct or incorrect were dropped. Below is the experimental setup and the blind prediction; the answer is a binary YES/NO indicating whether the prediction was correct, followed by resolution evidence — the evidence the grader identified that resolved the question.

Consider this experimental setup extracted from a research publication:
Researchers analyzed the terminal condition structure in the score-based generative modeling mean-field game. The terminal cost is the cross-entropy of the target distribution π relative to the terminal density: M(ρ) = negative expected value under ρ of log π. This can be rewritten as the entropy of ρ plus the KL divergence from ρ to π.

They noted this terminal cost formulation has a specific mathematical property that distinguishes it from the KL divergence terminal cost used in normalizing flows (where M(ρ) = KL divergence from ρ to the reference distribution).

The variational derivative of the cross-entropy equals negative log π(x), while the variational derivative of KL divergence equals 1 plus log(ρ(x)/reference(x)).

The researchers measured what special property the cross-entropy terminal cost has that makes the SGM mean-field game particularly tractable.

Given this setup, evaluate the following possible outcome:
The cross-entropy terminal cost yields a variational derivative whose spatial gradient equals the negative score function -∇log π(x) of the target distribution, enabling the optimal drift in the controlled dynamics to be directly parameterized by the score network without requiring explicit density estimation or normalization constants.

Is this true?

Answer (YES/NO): NO